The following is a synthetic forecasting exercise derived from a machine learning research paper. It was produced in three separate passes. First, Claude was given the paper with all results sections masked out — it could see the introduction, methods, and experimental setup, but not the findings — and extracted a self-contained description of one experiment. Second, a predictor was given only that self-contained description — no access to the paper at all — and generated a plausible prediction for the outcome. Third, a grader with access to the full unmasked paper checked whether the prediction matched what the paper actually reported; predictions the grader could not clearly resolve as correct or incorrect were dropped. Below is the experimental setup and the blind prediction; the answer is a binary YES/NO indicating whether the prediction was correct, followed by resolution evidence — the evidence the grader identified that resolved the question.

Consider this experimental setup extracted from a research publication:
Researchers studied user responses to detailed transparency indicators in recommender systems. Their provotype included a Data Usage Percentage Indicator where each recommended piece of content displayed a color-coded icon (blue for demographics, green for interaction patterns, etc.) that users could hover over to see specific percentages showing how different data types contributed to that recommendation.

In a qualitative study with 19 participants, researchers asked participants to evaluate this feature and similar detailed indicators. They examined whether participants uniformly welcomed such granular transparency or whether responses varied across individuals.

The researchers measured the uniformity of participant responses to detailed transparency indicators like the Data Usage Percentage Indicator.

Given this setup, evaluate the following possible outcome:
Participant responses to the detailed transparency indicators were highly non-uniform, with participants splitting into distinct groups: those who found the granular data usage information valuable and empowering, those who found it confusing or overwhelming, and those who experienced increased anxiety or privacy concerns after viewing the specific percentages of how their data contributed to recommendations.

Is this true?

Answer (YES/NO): NO